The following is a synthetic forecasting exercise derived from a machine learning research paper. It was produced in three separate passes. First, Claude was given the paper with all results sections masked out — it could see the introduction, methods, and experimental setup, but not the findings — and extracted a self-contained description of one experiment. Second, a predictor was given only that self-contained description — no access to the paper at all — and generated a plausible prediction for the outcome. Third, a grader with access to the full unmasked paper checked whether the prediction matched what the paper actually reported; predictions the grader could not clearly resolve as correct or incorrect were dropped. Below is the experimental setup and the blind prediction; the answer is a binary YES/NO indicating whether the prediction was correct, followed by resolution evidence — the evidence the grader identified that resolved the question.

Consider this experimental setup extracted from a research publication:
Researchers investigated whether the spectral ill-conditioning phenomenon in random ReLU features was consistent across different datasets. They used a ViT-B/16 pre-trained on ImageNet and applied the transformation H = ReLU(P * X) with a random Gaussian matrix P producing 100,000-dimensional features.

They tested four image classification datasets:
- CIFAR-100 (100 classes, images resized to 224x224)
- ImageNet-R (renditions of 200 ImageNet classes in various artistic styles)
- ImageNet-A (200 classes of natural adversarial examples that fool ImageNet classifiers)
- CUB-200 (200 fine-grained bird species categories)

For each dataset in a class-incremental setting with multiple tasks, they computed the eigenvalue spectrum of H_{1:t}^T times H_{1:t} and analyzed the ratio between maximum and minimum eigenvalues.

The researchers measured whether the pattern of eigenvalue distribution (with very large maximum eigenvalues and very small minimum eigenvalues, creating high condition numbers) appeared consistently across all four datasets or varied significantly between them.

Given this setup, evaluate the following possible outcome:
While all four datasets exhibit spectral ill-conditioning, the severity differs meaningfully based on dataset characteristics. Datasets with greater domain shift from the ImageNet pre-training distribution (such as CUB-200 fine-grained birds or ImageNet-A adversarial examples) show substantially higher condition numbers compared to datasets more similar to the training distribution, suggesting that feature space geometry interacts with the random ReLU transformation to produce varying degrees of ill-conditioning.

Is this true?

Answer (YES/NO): NO